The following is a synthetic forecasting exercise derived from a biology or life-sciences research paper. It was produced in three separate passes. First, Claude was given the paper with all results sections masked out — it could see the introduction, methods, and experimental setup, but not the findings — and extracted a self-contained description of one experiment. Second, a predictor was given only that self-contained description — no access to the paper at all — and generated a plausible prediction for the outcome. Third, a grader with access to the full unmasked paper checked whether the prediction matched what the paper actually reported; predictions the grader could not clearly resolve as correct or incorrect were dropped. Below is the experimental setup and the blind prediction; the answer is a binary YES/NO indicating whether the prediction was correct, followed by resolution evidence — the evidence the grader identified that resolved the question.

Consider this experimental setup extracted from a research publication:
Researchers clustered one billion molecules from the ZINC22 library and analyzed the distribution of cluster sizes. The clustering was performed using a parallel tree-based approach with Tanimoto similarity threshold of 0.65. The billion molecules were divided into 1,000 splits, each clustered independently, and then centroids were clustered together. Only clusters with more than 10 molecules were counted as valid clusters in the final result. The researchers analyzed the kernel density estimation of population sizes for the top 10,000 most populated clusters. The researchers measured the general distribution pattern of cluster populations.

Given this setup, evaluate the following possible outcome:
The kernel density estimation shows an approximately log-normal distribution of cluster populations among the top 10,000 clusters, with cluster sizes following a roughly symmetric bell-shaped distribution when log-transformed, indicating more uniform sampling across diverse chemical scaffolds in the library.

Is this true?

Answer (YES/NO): NO